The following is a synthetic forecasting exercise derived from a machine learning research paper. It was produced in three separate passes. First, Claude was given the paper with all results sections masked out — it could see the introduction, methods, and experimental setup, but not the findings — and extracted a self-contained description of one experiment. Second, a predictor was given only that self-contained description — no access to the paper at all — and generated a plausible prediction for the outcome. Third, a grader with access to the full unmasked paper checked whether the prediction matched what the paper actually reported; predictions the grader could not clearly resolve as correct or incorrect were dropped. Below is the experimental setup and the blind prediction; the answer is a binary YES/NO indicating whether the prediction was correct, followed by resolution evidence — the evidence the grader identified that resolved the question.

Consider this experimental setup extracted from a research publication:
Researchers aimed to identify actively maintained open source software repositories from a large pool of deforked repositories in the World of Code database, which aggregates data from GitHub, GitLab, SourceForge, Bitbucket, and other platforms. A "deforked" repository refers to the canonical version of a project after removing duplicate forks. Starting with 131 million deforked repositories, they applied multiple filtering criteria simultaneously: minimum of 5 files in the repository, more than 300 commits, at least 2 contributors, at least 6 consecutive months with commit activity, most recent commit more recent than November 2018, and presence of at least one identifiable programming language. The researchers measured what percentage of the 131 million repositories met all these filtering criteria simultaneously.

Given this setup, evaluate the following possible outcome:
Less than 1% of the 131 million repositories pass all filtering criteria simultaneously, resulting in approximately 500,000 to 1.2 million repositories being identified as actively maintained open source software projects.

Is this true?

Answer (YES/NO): NO